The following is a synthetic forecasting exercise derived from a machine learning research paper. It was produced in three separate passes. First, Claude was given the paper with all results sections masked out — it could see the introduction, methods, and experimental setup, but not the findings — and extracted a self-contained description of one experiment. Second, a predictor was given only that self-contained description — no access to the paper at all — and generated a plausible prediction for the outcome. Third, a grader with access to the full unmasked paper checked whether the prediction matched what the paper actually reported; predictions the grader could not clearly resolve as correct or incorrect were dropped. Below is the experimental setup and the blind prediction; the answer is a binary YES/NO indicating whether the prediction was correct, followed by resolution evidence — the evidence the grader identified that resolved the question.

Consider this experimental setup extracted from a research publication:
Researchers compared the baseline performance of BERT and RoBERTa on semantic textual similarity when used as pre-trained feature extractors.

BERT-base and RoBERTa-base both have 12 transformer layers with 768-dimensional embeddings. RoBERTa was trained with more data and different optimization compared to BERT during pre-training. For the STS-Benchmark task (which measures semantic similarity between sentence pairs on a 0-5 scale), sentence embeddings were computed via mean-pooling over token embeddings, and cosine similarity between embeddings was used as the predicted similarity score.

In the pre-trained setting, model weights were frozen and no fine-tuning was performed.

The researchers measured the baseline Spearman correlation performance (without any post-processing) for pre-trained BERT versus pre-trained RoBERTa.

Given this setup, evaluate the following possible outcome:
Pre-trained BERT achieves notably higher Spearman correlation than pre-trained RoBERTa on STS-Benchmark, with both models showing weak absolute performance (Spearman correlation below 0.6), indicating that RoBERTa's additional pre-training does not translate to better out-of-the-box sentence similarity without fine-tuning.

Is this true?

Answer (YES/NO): YES